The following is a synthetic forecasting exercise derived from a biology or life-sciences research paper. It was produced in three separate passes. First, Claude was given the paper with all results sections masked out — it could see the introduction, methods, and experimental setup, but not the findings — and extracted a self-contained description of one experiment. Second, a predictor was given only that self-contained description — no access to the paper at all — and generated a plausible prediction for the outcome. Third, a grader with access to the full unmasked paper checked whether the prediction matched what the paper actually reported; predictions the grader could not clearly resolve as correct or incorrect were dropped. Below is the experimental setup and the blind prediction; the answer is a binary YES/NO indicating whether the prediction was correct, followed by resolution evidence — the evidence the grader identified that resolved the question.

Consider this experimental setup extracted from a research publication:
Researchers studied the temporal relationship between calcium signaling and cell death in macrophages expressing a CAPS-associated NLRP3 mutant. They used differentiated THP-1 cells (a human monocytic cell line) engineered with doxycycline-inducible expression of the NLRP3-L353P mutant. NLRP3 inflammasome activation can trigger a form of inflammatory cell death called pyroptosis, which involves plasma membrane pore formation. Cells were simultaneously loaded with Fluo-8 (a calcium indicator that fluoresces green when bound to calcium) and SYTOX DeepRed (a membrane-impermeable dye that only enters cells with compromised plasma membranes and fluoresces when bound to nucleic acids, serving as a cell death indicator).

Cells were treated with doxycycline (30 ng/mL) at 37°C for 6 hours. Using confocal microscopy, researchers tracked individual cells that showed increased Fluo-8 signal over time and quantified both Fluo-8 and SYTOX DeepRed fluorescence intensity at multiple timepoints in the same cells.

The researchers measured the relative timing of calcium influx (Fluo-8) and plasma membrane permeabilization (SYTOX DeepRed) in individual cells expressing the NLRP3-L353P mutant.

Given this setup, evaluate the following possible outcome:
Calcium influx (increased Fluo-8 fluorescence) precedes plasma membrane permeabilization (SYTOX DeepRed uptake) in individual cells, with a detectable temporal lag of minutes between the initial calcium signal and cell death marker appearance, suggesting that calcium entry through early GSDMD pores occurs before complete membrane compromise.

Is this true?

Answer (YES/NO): YES